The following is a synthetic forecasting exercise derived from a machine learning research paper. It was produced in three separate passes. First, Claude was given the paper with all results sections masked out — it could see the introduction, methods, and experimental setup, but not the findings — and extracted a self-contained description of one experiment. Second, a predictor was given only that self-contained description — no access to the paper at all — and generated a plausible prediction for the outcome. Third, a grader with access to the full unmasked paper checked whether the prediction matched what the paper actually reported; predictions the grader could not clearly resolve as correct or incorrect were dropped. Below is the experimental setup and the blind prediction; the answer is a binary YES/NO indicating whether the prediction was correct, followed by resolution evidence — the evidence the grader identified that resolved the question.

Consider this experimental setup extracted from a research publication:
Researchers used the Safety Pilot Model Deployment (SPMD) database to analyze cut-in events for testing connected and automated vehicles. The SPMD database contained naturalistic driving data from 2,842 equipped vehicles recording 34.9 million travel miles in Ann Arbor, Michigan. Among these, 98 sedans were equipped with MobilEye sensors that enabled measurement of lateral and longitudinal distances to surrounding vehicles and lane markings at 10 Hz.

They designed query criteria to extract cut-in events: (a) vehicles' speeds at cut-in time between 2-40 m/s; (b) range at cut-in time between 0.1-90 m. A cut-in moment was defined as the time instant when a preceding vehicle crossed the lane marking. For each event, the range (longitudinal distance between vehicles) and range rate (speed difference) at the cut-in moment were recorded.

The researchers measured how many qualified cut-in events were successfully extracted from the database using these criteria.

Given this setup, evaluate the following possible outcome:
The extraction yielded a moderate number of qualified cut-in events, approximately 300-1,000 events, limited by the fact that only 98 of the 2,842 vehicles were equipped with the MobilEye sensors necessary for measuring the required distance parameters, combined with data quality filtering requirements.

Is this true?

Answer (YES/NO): NO